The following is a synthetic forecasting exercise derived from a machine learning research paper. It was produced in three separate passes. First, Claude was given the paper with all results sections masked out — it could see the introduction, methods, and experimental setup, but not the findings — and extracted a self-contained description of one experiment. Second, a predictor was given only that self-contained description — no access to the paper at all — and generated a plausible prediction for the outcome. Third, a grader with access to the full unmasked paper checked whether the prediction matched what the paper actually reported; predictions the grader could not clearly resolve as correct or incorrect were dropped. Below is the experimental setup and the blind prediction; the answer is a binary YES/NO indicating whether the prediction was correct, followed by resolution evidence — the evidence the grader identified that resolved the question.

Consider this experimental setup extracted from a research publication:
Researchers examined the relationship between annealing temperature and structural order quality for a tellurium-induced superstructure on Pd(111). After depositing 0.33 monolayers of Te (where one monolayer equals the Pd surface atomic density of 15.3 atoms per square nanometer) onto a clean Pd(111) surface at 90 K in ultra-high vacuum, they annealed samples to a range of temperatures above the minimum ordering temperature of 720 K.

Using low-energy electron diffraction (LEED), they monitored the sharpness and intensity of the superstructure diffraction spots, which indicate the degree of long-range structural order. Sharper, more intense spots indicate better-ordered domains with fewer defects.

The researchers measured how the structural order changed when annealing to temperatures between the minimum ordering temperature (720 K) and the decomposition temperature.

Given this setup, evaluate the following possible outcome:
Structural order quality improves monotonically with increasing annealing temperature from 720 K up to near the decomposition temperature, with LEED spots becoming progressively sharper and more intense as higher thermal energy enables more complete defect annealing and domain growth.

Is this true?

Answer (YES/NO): YES